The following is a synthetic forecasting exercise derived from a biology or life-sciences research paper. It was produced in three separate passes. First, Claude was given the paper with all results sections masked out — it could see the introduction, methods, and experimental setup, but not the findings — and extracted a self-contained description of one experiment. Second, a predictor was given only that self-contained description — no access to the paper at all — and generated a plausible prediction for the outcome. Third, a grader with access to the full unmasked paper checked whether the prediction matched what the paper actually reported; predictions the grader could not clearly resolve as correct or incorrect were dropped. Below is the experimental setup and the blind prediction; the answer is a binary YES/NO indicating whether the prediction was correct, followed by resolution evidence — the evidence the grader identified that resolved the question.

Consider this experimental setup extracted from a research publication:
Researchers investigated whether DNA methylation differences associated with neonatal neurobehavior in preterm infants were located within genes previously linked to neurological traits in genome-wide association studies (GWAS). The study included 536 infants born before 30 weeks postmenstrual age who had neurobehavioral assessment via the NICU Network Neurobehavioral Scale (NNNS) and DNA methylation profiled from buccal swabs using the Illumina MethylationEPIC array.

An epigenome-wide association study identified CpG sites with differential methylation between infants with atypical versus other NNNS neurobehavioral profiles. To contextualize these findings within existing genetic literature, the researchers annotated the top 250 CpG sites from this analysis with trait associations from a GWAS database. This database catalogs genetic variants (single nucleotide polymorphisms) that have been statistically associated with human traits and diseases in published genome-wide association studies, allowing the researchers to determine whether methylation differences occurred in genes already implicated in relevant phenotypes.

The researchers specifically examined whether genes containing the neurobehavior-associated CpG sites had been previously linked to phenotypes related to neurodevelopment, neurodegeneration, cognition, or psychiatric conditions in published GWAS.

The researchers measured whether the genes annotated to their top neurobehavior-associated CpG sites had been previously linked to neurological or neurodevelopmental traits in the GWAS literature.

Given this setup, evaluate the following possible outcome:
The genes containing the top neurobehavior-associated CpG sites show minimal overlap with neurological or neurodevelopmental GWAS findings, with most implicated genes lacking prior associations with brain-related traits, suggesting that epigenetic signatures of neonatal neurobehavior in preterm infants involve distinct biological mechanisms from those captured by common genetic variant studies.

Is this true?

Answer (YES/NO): NO